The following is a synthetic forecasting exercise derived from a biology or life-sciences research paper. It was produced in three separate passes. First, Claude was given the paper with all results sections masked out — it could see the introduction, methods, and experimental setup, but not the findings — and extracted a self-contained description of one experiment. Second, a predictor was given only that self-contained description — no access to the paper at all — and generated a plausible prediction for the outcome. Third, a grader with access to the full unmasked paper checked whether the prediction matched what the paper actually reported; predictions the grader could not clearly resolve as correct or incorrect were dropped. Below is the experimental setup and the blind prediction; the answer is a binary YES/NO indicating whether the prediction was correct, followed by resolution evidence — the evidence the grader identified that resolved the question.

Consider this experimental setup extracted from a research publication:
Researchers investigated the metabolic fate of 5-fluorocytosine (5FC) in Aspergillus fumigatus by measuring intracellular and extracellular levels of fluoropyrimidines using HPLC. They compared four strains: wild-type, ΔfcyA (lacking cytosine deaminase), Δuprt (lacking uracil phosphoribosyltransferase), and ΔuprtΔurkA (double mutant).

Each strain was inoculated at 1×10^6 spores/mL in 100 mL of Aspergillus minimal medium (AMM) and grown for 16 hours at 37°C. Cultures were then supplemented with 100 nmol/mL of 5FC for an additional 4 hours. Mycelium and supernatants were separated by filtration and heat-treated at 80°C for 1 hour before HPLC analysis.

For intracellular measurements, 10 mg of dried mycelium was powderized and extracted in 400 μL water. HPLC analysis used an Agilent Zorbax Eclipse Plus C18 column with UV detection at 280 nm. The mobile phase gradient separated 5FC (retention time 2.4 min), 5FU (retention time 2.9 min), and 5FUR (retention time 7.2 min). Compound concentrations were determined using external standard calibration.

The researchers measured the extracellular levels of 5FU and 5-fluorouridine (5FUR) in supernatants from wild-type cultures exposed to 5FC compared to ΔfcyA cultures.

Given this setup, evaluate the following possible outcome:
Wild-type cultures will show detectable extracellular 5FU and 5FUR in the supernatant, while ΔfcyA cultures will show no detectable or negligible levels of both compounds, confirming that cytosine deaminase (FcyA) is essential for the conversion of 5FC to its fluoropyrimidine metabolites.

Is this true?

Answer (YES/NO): YES